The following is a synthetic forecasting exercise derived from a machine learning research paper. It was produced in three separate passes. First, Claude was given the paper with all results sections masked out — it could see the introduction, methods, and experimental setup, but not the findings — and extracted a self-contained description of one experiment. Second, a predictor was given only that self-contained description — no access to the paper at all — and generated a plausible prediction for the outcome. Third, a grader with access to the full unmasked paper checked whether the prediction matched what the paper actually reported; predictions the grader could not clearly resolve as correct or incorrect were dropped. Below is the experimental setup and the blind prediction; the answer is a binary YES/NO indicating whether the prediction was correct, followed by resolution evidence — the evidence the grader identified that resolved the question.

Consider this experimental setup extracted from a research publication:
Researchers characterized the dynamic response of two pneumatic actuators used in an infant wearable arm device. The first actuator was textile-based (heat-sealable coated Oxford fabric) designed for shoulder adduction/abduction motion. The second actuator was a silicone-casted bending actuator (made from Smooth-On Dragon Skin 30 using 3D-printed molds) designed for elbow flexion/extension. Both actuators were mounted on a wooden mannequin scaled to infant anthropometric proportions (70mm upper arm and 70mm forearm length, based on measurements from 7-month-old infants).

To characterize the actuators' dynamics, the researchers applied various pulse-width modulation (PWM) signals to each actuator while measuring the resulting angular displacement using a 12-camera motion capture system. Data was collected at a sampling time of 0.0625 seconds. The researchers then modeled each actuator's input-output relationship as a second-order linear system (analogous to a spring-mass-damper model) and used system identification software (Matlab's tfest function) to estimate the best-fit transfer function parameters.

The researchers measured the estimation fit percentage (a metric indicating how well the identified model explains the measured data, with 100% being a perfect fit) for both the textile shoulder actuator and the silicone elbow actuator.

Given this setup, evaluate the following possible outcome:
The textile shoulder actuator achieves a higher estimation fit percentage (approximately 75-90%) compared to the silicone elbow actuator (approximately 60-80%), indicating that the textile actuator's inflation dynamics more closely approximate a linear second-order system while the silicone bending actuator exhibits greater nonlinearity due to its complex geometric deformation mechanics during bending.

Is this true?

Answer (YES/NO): NO